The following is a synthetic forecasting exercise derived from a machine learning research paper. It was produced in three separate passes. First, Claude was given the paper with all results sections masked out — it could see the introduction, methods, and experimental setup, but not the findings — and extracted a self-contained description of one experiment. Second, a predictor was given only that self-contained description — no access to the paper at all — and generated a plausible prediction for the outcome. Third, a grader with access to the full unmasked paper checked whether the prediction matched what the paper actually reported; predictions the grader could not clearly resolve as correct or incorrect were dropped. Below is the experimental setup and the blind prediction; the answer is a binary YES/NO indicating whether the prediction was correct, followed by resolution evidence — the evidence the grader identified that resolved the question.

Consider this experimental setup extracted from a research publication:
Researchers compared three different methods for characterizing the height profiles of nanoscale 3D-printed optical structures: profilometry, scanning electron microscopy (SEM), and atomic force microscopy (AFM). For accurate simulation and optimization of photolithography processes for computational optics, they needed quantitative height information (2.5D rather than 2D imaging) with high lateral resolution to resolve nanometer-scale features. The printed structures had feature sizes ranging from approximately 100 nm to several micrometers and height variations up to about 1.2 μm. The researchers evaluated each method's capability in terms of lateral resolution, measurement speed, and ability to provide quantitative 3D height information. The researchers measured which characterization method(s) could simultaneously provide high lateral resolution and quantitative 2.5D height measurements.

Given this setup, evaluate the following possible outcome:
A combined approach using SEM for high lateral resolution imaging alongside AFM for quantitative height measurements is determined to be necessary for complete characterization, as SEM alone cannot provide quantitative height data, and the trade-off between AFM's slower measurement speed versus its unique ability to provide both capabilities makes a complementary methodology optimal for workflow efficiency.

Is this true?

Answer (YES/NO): NO